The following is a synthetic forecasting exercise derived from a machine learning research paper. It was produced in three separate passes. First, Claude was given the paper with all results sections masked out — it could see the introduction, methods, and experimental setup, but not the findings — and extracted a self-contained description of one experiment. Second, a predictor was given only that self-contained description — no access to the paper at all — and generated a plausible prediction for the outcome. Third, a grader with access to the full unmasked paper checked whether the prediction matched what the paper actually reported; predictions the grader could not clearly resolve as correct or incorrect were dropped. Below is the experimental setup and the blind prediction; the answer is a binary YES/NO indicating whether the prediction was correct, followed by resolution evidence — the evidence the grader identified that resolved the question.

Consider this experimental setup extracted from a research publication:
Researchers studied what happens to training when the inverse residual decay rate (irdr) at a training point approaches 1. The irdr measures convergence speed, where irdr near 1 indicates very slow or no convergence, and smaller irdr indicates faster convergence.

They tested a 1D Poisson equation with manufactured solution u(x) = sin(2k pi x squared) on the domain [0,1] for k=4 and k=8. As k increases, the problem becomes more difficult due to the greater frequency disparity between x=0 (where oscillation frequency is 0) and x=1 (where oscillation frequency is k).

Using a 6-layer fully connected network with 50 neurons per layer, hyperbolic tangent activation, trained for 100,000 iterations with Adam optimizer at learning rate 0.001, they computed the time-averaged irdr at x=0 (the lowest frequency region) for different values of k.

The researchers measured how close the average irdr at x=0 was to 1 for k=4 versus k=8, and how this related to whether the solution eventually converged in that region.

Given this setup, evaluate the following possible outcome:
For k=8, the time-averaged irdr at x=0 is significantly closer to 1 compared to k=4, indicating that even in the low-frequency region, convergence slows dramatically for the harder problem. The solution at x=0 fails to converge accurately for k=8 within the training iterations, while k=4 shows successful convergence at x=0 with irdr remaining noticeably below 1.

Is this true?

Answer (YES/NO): NO